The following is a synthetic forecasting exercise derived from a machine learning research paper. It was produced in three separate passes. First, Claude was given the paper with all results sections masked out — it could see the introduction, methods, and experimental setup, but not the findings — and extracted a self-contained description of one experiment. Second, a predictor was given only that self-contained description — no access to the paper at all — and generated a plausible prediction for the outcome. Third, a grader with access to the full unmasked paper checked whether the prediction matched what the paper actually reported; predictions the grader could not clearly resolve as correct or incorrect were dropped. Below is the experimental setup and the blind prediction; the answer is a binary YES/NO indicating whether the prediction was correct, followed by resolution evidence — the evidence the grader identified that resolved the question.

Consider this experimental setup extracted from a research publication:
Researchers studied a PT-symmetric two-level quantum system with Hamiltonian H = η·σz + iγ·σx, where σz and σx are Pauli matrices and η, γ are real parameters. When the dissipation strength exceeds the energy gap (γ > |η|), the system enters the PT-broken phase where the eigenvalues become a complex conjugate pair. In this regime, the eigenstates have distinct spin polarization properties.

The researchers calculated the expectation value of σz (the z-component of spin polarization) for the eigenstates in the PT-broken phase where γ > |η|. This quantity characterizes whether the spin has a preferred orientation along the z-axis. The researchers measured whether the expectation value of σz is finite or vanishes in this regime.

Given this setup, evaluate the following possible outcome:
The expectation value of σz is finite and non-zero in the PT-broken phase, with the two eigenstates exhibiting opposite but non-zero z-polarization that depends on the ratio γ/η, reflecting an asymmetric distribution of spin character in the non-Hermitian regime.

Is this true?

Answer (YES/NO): YES